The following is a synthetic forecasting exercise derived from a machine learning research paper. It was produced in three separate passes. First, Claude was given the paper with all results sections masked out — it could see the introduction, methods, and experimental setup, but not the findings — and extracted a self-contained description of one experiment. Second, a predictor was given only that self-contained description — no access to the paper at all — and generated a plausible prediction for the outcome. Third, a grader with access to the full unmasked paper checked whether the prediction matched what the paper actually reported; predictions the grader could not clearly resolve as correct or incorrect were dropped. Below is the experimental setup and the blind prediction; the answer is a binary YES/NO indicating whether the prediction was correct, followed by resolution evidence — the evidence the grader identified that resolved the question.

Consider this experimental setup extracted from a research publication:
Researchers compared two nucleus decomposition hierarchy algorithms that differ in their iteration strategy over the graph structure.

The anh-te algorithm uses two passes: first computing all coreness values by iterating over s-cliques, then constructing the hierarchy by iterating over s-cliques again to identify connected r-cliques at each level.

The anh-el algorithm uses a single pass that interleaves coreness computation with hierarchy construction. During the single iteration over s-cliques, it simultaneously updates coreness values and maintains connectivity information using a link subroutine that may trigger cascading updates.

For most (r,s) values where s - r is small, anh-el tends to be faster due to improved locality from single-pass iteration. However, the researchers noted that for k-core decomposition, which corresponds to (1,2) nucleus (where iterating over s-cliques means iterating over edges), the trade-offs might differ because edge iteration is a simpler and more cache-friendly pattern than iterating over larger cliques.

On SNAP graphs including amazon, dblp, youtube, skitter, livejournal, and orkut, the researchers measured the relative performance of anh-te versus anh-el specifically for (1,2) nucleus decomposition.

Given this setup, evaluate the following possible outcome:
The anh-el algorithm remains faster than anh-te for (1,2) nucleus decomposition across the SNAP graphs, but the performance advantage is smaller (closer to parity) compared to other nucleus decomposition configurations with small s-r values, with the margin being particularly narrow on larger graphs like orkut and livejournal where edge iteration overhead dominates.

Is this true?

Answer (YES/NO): NO